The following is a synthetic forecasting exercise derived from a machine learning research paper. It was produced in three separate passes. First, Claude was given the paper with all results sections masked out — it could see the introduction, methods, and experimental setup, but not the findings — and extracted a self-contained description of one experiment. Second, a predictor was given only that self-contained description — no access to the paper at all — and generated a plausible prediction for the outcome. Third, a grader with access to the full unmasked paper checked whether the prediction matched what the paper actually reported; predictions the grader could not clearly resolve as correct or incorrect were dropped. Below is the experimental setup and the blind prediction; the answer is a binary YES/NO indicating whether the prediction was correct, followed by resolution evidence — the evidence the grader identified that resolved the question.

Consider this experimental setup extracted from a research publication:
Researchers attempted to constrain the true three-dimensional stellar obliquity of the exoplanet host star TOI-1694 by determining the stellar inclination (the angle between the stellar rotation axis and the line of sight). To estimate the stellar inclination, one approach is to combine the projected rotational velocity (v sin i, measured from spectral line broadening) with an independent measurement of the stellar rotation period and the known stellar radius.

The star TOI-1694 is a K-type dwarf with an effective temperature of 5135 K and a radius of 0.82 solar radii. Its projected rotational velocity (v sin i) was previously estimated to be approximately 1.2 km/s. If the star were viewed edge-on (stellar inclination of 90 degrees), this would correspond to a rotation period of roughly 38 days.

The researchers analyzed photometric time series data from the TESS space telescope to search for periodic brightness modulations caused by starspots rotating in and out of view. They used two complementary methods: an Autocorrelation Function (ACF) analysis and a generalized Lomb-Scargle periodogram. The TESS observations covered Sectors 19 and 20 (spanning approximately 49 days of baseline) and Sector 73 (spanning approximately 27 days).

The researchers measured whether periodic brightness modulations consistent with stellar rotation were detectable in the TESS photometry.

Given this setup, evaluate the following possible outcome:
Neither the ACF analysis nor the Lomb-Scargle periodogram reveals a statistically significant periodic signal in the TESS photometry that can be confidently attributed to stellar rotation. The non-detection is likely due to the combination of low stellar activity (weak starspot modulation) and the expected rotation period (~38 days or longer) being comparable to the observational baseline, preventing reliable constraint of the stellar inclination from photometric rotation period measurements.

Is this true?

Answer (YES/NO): YES